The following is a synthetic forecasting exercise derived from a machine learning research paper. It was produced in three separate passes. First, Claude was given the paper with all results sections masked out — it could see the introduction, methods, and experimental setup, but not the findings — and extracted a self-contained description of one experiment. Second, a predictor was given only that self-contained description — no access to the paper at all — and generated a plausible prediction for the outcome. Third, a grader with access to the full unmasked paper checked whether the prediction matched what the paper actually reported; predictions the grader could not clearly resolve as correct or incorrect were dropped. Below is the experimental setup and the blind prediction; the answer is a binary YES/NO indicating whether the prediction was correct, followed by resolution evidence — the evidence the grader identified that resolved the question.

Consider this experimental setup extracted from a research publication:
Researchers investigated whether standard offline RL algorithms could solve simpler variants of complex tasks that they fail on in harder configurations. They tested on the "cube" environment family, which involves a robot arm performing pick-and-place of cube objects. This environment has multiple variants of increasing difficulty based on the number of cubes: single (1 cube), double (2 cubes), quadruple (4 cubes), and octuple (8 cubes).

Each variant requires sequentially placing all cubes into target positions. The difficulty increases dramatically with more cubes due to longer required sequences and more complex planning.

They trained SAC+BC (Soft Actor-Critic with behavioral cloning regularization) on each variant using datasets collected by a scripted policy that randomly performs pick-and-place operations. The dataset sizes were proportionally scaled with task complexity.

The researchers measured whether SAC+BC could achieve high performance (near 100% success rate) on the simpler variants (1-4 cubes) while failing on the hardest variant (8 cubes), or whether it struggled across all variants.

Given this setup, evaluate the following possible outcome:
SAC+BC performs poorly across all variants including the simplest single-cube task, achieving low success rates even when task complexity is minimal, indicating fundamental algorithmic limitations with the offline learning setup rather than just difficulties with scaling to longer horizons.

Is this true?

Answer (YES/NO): NO